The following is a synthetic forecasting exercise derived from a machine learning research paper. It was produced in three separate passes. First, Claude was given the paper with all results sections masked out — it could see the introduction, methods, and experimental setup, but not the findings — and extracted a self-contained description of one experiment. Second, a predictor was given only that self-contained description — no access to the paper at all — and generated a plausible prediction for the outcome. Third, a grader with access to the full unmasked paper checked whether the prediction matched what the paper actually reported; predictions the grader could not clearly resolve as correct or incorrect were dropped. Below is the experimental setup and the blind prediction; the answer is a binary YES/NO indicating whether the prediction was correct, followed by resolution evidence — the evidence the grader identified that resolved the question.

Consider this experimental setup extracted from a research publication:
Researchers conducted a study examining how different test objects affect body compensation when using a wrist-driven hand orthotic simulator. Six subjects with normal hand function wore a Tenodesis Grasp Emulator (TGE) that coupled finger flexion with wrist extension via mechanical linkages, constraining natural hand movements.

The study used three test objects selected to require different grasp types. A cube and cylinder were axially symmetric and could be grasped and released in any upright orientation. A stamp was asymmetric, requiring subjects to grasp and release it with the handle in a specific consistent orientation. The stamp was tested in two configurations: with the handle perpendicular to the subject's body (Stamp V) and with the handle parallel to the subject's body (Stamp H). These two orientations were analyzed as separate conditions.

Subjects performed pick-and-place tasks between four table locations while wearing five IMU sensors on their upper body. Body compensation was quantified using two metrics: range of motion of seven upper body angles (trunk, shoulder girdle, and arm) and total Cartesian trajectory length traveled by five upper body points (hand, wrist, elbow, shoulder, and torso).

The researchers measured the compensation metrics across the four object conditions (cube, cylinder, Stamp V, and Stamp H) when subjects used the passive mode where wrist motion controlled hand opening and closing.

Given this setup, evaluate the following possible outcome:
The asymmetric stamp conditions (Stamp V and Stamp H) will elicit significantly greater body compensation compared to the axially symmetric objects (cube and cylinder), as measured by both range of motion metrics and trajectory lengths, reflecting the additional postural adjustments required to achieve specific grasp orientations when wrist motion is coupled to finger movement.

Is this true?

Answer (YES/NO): NO